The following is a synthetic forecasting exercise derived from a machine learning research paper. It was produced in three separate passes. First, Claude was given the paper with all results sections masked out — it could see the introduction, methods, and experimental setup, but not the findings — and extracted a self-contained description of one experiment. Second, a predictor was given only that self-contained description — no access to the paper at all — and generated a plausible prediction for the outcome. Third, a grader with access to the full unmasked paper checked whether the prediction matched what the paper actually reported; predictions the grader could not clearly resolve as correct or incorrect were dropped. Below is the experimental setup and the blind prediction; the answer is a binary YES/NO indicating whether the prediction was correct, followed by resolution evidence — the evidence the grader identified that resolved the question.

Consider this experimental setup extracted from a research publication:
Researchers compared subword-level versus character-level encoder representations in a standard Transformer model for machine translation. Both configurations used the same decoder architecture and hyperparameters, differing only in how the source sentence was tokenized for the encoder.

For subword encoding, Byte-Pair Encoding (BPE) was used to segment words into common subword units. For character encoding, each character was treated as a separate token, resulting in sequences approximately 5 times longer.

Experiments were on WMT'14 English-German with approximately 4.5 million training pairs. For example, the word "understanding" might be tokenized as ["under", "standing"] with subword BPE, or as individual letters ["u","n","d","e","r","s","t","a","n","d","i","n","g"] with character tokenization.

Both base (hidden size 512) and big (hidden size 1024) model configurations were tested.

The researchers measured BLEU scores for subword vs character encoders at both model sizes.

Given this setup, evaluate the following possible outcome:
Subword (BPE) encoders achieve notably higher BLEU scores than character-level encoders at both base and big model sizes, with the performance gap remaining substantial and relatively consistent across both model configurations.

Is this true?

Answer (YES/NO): NO